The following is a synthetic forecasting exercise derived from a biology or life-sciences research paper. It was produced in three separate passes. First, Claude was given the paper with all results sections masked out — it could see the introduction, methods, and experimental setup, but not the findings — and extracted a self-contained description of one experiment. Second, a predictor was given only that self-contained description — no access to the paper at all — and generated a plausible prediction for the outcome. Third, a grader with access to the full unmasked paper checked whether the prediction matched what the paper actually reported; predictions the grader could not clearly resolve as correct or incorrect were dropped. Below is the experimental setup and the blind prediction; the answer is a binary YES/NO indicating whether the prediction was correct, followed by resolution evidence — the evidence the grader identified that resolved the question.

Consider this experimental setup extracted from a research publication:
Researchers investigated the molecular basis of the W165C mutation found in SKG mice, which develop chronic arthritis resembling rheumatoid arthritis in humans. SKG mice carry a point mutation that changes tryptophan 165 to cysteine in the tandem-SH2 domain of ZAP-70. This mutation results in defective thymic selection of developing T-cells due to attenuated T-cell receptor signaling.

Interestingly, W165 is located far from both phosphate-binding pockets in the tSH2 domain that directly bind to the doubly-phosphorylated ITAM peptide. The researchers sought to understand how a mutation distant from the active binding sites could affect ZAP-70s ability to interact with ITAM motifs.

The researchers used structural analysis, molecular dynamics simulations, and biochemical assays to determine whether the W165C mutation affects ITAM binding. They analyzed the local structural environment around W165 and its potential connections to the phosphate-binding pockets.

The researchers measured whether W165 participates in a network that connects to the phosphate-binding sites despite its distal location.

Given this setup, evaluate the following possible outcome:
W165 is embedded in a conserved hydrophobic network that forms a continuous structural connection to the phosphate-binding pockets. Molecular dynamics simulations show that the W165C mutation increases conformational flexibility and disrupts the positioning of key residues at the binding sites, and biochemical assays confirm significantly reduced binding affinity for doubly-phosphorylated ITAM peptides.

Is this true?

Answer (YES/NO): NO